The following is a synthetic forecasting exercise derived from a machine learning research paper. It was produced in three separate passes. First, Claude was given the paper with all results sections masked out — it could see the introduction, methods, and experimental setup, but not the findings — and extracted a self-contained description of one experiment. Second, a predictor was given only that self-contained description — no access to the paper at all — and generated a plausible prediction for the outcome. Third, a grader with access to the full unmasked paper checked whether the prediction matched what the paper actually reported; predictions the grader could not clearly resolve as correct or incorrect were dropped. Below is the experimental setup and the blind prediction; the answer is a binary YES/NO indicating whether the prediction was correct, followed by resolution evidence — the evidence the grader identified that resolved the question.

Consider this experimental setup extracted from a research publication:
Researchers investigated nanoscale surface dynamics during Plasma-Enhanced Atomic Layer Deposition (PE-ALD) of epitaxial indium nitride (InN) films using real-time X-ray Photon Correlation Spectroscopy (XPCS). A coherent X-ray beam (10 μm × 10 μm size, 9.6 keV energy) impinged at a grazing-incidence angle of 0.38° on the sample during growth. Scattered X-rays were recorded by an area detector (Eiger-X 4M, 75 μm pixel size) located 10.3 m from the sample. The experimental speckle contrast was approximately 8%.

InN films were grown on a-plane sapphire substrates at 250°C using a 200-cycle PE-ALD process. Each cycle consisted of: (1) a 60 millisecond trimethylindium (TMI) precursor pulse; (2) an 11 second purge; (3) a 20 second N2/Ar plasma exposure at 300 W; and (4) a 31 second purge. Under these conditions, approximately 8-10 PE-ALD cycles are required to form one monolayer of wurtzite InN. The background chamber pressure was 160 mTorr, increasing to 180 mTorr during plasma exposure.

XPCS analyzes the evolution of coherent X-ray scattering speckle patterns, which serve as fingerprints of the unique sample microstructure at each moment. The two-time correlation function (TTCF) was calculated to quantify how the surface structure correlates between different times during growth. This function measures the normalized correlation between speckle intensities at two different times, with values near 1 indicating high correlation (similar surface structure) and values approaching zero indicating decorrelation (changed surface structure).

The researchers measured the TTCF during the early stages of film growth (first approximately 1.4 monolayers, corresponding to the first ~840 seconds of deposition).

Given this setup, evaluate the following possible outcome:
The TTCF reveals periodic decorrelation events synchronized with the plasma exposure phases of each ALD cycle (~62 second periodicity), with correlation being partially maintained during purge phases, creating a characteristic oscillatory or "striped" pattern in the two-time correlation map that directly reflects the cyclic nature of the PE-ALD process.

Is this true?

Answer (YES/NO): NO